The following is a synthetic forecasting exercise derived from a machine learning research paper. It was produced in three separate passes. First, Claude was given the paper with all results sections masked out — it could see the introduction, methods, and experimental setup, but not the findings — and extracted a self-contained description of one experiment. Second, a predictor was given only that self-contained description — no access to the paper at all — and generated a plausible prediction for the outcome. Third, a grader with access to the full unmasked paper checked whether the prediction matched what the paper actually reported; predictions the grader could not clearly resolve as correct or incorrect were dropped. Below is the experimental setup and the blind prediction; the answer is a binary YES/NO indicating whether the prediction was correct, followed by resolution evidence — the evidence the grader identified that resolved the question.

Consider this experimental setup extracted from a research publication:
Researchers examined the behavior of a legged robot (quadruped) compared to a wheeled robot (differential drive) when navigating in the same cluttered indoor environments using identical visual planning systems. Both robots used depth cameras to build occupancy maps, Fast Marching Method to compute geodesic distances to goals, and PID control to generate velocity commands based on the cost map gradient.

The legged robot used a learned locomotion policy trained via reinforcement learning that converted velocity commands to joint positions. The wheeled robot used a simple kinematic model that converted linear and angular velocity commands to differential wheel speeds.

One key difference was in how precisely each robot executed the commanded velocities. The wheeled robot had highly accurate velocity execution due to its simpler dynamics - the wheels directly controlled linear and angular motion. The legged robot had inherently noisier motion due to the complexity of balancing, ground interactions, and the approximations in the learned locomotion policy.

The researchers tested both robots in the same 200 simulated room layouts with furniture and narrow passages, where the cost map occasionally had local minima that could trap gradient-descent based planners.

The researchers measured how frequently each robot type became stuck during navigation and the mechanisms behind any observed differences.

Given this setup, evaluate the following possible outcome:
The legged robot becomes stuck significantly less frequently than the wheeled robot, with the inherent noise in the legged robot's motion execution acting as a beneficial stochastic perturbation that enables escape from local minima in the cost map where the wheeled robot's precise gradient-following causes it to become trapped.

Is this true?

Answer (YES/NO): NO